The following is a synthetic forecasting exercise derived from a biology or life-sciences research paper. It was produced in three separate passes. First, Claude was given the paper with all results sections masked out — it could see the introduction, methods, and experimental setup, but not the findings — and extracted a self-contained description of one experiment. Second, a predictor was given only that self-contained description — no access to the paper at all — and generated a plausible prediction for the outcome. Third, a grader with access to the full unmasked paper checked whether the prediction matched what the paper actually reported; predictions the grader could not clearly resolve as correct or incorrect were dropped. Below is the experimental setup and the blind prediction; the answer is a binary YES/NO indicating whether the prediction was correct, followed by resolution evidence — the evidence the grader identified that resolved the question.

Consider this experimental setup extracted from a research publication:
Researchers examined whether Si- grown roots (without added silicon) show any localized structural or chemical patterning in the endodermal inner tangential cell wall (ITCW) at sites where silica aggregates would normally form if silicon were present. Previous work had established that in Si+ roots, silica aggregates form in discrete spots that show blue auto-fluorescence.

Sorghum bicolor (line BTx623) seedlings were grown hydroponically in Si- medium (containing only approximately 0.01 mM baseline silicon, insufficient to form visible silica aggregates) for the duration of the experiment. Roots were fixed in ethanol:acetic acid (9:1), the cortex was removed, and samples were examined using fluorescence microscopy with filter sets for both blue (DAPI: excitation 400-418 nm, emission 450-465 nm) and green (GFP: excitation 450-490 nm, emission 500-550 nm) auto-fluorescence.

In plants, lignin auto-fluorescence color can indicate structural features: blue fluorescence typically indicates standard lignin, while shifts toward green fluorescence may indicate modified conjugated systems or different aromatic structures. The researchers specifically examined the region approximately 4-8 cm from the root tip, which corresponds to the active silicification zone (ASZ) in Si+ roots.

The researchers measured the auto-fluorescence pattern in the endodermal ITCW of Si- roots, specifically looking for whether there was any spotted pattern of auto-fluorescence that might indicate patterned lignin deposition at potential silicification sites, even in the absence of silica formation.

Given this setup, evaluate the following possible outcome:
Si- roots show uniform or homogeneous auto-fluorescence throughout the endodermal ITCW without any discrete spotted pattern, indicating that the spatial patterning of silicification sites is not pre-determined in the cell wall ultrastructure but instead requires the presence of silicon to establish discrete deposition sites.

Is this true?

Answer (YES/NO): NO